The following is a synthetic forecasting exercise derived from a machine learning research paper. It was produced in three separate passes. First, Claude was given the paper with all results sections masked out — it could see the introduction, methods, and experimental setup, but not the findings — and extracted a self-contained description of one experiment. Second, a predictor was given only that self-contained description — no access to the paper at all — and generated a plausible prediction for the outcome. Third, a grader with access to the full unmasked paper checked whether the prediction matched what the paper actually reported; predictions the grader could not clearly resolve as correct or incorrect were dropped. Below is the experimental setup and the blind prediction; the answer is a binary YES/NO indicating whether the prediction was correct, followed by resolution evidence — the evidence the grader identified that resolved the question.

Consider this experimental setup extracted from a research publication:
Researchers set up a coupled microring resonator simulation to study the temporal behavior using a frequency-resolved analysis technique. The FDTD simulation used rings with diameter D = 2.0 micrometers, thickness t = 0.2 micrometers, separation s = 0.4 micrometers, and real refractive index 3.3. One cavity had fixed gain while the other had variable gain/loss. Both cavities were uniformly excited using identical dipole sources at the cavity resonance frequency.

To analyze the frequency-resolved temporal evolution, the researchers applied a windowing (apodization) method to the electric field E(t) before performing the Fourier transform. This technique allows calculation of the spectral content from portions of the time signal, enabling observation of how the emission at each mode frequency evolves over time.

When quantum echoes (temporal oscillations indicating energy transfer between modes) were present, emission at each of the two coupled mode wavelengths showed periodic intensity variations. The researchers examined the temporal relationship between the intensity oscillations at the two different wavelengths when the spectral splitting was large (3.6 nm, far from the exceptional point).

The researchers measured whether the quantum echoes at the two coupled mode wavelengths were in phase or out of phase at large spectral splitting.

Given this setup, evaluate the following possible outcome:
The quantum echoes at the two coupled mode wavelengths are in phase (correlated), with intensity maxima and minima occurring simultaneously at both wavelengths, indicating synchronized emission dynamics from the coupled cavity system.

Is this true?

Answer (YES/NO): NO